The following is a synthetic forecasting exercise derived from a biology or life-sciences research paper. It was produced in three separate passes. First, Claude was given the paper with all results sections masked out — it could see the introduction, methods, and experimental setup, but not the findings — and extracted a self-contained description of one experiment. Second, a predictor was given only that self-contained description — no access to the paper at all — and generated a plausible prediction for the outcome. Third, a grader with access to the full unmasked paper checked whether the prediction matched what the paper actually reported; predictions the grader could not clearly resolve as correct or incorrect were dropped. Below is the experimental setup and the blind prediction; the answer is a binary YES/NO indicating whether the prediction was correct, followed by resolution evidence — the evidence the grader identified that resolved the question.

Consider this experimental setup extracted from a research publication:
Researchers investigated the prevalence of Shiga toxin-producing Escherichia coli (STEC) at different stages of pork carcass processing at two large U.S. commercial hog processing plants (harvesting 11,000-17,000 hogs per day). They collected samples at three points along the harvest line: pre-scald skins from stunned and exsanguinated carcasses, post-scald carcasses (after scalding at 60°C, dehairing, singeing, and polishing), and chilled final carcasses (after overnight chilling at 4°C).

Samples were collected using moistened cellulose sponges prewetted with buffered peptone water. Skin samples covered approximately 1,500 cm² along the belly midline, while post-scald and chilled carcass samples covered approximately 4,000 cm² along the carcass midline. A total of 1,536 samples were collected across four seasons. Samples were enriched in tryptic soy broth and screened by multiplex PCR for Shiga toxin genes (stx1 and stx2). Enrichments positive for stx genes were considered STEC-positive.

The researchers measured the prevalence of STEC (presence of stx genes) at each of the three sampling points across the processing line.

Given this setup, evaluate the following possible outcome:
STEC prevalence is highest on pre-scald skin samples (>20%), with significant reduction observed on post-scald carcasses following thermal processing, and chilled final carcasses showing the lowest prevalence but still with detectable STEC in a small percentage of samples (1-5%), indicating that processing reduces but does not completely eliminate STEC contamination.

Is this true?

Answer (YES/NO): NO